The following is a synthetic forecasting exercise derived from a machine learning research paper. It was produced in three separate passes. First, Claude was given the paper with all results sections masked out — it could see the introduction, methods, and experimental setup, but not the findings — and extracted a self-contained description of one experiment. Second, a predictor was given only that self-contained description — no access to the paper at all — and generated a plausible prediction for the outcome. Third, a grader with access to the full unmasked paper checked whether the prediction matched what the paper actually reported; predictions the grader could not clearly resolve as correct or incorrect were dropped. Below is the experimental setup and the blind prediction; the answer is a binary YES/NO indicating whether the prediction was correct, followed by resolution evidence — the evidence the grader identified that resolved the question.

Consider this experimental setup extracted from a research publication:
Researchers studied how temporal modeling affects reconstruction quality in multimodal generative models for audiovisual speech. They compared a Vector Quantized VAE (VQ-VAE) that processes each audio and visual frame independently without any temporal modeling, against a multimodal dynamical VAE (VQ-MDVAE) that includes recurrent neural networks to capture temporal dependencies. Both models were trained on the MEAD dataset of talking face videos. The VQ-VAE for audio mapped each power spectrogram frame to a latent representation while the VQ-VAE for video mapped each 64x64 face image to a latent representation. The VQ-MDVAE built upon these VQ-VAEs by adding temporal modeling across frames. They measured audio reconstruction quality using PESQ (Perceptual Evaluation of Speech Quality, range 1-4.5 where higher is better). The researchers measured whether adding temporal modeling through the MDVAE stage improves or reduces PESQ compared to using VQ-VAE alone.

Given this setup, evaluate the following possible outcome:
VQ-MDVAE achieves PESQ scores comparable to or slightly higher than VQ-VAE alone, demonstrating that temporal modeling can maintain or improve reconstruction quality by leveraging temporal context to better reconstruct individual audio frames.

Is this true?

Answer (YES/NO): NO